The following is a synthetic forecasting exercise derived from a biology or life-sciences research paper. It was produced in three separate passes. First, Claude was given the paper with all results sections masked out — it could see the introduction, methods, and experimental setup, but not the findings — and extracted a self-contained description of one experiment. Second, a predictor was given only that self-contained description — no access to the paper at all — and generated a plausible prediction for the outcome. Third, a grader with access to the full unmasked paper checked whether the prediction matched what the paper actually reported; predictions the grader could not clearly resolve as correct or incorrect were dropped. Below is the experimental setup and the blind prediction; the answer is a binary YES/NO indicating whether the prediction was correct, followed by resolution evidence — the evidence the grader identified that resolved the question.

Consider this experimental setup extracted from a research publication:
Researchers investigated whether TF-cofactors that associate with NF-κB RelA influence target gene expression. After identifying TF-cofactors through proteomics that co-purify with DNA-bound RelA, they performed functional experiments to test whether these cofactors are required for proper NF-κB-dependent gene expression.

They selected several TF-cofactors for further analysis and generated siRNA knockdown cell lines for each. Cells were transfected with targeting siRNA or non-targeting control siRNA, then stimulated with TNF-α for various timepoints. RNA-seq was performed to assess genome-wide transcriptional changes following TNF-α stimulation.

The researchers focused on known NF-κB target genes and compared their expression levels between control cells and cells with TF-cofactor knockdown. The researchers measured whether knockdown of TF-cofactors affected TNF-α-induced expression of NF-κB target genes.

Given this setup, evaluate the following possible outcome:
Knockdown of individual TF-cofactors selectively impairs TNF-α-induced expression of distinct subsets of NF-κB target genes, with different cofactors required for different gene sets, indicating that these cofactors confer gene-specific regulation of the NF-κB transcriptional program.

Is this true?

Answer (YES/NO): YES